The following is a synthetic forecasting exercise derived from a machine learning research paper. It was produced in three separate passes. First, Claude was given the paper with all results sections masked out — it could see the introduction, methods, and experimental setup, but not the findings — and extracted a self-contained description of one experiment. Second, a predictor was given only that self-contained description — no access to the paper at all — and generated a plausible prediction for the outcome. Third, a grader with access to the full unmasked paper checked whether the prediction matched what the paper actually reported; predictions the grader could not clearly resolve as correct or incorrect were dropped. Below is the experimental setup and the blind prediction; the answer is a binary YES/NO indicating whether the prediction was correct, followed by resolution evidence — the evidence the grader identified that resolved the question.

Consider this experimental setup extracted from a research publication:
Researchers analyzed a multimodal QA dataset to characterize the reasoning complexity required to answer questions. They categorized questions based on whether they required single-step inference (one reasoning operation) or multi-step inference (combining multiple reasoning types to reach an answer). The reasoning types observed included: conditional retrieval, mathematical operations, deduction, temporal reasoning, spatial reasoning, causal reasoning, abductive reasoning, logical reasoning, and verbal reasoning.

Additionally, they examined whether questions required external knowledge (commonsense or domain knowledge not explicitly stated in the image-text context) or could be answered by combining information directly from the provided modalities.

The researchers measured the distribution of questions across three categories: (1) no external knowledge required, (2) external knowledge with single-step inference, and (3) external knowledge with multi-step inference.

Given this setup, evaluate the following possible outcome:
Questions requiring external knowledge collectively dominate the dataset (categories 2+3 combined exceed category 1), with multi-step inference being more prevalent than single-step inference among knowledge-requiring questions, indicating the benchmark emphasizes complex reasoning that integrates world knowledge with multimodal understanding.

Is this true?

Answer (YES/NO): YES